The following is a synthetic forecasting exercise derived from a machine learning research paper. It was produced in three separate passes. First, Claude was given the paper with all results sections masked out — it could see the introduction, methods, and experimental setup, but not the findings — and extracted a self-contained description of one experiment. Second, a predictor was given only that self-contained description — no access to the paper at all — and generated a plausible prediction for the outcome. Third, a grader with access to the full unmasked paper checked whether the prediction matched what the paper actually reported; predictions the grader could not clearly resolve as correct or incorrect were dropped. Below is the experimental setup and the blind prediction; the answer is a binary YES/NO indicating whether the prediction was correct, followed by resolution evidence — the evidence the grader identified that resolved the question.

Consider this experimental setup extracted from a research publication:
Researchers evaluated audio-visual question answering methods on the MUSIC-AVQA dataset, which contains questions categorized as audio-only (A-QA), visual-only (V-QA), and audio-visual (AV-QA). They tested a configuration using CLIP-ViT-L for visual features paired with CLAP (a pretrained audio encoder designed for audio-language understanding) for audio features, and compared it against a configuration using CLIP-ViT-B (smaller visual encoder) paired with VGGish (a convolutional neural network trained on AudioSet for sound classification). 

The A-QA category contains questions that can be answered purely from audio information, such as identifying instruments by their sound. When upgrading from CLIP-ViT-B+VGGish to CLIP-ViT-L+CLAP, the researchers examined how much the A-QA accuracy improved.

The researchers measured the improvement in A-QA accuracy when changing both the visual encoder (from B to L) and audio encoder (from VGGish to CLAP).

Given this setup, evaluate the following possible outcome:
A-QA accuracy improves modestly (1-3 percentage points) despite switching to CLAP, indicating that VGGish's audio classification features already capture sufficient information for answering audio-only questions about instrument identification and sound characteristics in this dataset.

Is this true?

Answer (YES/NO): NO